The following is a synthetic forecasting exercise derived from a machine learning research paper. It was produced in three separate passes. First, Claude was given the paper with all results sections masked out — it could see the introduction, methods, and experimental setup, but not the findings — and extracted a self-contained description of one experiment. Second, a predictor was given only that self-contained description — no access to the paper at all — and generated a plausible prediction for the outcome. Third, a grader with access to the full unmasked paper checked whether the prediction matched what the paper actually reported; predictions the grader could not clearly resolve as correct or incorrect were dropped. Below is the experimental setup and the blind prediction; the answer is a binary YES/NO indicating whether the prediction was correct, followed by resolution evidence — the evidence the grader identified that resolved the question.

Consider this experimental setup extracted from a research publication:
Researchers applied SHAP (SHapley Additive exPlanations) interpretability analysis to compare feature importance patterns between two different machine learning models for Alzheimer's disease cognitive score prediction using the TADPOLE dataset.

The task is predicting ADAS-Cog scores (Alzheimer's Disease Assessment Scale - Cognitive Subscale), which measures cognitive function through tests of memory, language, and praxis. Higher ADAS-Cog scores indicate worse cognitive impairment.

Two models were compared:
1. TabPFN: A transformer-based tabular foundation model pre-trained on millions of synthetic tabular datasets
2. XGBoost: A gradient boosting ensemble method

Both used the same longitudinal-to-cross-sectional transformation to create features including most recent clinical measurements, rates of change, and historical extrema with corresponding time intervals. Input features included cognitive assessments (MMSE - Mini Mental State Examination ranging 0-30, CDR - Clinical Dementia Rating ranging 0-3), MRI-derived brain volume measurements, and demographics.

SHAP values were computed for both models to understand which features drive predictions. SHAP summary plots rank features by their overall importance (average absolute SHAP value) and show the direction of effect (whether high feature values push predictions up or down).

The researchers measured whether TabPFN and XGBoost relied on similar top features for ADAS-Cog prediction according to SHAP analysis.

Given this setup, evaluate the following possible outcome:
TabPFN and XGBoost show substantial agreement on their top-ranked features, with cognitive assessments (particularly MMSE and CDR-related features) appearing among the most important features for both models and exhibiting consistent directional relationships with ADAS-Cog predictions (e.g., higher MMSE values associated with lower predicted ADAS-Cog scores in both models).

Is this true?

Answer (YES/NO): NO